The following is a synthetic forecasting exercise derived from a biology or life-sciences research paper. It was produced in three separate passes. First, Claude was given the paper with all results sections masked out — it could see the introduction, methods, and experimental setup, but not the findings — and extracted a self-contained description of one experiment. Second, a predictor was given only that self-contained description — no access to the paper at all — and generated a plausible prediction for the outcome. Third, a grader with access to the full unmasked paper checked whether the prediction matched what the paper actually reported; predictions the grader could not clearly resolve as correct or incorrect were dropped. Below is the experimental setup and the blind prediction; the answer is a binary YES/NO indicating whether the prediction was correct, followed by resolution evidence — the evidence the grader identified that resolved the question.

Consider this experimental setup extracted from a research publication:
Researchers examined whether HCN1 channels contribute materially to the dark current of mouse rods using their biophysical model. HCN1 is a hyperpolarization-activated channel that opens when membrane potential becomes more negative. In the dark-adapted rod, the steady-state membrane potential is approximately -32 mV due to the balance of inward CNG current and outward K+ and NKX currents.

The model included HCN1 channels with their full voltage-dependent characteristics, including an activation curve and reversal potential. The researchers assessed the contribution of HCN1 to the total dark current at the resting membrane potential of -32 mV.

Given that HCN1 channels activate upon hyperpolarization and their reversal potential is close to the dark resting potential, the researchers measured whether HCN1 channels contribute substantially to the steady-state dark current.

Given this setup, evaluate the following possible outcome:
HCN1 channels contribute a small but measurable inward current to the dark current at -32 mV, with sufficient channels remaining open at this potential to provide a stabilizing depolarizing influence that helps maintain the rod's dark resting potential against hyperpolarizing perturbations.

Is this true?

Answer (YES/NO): NO